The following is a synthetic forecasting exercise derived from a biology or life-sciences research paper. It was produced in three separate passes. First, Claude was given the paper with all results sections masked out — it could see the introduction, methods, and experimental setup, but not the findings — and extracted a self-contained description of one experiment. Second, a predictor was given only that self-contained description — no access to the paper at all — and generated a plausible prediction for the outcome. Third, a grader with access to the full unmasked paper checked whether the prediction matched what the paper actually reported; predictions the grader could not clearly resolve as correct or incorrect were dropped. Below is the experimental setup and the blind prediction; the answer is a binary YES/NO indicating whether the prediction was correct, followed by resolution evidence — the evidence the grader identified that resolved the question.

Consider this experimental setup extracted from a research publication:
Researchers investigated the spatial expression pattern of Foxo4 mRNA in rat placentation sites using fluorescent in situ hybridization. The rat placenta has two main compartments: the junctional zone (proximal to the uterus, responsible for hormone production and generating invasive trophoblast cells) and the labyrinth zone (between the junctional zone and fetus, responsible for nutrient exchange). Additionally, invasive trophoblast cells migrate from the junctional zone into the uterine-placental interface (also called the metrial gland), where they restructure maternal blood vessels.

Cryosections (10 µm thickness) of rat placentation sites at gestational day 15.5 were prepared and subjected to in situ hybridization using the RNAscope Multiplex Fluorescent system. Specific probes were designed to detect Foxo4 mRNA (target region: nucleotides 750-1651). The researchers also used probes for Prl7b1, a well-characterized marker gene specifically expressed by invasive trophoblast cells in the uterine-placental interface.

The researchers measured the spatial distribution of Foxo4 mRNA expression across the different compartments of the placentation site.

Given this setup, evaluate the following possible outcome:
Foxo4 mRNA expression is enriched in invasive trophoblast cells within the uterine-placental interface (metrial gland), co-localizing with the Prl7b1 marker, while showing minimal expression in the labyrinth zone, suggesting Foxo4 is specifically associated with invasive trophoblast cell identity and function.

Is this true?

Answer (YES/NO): NO